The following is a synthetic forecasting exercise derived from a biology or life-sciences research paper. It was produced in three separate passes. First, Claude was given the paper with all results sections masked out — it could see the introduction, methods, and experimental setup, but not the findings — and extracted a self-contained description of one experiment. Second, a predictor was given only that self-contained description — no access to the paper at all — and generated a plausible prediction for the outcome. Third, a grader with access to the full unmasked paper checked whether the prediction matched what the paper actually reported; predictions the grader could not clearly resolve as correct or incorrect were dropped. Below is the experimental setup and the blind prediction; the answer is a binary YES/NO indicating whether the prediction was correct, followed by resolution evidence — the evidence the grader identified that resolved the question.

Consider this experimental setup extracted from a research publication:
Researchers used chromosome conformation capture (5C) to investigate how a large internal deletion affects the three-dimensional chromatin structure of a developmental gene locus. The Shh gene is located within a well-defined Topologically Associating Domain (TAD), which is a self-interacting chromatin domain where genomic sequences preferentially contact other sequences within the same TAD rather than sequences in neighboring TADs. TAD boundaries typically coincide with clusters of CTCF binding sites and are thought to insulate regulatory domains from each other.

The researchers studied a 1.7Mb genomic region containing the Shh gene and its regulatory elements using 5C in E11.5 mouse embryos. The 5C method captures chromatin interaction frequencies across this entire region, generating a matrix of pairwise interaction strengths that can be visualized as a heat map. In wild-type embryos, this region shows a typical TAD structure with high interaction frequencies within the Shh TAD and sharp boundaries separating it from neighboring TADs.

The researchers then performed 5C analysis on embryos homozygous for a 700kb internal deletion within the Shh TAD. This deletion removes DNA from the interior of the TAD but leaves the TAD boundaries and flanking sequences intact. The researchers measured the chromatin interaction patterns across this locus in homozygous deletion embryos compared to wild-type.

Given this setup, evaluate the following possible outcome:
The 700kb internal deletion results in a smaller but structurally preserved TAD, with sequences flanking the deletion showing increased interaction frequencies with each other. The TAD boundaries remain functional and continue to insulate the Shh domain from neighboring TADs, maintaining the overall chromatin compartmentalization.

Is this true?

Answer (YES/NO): NO